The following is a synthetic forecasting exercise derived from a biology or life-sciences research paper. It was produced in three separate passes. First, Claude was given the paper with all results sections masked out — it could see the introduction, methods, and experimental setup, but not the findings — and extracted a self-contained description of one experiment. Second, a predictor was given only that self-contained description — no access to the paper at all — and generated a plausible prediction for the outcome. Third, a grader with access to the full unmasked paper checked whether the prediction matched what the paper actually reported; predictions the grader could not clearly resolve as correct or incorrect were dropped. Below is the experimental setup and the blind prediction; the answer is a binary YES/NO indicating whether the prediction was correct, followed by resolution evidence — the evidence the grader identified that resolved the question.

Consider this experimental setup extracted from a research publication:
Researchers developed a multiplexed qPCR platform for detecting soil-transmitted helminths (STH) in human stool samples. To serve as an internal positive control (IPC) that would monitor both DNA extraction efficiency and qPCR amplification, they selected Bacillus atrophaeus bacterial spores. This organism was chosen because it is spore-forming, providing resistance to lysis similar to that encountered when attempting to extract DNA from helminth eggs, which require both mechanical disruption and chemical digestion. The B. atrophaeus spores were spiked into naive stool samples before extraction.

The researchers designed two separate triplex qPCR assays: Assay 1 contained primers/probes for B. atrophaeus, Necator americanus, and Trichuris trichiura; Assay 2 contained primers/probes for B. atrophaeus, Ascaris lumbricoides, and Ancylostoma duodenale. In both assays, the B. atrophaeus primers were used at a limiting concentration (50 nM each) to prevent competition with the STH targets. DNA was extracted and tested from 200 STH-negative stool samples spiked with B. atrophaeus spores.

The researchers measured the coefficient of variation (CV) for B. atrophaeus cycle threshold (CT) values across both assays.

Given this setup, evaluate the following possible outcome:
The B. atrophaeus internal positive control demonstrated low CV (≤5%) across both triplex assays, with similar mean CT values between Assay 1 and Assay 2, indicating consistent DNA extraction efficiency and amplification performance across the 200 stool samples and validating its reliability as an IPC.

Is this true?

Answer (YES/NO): NO